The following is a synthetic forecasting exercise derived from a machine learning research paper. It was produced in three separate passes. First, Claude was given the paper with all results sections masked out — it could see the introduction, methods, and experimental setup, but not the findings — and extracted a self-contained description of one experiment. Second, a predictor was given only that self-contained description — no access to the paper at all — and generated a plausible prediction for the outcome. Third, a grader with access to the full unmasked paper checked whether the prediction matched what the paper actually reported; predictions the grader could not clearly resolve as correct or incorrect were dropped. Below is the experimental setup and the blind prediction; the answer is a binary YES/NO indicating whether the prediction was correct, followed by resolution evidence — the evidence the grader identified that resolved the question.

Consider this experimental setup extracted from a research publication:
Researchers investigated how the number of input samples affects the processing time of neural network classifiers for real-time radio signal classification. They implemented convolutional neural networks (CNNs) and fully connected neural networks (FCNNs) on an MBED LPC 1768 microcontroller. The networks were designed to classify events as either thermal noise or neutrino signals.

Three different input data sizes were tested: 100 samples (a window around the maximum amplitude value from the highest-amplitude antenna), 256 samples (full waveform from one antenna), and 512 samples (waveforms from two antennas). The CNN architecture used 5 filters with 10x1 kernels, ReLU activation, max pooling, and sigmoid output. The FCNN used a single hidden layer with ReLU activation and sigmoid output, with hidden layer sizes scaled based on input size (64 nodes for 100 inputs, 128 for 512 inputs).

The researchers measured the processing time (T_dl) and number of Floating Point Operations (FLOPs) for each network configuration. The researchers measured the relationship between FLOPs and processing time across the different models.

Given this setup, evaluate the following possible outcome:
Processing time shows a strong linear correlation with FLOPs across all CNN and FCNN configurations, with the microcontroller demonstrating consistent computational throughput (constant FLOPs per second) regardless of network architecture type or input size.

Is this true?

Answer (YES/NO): NO